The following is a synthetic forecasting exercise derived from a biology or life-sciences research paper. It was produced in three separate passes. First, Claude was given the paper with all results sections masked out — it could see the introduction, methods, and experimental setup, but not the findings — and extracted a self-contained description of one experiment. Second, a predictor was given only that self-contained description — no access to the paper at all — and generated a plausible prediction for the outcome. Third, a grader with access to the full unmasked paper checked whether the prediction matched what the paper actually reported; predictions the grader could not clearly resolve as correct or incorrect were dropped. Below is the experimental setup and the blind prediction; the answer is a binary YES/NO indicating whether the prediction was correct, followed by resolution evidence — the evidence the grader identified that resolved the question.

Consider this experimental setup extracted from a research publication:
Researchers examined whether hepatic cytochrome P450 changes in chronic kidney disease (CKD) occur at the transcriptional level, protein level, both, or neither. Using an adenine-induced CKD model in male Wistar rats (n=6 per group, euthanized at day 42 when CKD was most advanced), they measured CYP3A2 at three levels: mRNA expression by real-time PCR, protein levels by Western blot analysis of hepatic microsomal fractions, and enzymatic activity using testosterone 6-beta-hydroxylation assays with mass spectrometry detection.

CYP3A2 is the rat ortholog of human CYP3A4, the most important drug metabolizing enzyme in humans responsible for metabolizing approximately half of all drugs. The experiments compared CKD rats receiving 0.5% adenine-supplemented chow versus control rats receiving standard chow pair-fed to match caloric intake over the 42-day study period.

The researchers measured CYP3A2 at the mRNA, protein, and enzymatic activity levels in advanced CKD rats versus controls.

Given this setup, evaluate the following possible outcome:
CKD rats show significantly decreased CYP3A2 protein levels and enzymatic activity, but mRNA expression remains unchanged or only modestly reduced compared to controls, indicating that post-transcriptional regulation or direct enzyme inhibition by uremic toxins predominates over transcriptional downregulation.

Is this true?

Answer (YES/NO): NO